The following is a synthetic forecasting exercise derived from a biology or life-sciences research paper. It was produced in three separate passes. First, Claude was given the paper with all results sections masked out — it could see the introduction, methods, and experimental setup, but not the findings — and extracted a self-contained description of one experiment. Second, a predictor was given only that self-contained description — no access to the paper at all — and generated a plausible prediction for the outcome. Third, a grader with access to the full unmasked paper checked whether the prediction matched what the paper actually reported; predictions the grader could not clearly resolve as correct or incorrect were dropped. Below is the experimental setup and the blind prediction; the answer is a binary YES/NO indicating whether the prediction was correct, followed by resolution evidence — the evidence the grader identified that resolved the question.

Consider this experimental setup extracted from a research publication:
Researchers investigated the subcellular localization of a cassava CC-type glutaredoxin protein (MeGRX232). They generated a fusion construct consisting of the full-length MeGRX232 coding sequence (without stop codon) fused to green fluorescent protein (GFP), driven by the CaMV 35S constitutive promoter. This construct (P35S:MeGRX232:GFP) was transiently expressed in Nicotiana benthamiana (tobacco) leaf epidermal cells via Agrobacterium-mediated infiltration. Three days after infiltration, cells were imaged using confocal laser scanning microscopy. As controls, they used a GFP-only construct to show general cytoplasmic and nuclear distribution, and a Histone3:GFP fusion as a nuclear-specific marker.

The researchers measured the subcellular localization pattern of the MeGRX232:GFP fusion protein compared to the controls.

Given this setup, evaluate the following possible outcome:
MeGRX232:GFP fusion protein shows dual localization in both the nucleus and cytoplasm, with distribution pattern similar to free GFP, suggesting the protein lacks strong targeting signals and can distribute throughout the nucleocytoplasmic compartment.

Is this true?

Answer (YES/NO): YES